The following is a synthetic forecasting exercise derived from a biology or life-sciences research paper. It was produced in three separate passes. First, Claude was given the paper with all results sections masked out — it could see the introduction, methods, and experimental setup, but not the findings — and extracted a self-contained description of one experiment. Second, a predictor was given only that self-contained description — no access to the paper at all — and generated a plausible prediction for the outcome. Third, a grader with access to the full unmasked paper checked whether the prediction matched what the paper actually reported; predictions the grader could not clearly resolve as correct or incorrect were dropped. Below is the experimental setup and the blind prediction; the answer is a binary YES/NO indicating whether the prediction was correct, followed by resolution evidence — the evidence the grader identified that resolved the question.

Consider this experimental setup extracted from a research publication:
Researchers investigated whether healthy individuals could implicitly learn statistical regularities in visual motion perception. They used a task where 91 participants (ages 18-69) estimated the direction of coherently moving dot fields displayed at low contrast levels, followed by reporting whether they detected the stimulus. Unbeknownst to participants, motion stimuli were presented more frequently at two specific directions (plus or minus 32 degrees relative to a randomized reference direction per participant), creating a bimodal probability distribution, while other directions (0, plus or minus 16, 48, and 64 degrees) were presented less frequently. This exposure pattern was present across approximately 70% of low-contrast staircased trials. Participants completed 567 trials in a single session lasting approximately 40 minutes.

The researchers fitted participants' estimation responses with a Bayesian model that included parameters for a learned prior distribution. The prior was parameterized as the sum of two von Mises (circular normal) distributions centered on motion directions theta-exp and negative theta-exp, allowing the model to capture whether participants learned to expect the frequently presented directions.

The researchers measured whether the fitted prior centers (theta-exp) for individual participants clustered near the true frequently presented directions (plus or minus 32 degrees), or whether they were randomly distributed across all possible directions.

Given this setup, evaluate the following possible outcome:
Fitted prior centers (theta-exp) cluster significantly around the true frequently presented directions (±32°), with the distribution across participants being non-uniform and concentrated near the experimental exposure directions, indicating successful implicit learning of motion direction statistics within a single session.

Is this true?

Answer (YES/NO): YES